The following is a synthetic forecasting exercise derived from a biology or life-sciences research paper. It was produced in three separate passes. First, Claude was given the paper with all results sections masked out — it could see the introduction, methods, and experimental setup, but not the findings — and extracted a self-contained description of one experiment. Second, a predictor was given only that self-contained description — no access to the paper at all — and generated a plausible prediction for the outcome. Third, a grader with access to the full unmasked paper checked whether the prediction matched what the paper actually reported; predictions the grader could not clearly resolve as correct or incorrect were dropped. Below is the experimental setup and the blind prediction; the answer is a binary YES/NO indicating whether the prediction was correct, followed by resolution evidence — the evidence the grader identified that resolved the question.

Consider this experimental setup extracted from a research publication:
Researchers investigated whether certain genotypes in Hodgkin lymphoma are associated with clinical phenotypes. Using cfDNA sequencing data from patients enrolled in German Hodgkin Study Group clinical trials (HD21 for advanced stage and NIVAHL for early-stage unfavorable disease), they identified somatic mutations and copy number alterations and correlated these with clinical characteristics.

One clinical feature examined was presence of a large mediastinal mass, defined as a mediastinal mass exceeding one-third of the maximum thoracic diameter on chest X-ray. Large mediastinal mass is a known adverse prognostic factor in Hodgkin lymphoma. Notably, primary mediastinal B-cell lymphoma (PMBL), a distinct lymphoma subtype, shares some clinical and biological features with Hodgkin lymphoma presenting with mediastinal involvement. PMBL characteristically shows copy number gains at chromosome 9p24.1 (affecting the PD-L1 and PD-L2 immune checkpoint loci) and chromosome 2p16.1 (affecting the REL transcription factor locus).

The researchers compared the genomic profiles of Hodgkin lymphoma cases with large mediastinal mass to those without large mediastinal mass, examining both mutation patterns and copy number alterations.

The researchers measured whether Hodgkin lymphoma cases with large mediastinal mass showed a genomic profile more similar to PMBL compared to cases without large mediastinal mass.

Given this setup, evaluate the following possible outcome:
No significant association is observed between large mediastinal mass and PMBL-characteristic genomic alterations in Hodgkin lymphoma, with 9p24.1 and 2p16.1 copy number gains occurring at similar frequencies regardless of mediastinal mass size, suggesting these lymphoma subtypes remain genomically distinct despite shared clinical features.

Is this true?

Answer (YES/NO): NO